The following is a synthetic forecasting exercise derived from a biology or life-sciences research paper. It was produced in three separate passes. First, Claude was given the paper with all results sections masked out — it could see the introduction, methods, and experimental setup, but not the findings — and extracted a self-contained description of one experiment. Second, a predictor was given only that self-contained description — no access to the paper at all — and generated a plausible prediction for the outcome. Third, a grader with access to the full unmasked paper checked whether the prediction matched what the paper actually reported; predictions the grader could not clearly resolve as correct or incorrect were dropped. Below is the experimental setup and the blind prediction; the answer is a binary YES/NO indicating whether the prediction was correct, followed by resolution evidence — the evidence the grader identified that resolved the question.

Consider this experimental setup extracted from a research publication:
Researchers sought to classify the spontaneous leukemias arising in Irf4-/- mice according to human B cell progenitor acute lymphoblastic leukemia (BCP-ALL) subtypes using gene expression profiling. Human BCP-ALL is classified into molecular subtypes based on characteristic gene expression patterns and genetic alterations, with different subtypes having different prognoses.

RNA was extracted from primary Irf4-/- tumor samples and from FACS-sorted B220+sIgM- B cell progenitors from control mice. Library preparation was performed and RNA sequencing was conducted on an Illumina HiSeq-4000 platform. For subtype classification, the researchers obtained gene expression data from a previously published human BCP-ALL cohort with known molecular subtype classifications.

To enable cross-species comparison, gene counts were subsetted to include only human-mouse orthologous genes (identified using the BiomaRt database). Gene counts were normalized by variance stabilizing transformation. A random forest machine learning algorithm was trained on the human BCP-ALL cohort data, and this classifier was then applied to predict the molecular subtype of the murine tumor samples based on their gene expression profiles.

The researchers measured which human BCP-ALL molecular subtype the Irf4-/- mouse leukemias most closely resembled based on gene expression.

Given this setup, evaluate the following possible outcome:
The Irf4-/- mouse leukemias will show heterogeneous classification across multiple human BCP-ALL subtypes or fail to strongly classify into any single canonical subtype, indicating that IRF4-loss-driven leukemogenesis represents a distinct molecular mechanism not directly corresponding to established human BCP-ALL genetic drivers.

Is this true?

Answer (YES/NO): NO